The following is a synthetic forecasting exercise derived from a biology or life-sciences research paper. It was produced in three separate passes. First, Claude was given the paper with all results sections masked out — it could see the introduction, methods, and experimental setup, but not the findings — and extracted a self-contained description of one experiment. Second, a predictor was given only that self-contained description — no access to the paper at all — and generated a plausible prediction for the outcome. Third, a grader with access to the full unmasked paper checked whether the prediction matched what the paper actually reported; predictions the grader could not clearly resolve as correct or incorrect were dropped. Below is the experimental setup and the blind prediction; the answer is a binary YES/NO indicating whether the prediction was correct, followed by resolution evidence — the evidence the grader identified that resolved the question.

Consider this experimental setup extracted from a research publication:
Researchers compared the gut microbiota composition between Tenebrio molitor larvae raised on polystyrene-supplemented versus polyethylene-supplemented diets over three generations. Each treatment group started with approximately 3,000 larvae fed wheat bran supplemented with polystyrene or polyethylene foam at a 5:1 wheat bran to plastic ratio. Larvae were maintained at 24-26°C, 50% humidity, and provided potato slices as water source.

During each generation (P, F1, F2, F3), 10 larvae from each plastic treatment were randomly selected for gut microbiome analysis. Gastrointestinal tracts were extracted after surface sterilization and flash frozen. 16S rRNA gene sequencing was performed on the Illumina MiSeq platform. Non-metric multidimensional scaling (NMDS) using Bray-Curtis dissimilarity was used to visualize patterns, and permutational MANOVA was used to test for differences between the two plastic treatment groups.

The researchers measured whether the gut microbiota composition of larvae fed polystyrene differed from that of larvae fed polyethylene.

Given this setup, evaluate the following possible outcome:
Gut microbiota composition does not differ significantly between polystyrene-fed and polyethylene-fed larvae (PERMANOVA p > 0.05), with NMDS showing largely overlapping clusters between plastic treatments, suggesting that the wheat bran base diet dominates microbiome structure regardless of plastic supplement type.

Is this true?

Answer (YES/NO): NO